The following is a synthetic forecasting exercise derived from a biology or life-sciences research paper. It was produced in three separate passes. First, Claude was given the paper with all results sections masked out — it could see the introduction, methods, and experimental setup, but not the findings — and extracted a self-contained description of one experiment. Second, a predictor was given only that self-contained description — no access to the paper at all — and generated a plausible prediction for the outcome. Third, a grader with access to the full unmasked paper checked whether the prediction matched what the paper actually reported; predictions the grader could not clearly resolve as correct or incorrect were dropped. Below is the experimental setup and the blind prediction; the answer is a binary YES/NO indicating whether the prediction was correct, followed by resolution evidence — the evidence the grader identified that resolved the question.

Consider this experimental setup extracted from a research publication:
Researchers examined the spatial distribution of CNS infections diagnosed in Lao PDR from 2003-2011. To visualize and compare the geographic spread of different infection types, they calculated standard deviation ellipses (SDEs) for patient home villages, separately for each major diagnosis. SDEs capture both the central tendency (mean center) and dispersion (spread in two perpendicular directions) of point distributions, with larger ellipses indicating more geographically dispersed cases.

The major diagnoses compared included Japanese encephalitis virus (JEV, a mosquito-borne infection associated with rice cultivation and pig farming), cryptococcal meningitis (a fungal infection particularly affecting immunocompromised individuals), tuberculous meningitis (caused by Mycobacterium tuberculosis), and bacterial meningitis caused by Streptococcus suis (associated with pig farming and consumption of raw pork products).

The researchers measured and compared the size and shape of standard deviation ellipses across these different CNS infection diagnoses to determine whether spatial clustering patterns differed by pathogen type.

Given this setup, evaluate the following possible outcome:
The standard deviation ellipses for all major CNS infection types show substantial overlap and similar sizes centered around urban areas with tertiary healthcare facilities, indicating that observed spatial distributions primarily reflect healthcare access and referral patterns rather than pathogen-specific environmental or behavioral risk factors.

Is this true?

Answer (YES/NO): NO